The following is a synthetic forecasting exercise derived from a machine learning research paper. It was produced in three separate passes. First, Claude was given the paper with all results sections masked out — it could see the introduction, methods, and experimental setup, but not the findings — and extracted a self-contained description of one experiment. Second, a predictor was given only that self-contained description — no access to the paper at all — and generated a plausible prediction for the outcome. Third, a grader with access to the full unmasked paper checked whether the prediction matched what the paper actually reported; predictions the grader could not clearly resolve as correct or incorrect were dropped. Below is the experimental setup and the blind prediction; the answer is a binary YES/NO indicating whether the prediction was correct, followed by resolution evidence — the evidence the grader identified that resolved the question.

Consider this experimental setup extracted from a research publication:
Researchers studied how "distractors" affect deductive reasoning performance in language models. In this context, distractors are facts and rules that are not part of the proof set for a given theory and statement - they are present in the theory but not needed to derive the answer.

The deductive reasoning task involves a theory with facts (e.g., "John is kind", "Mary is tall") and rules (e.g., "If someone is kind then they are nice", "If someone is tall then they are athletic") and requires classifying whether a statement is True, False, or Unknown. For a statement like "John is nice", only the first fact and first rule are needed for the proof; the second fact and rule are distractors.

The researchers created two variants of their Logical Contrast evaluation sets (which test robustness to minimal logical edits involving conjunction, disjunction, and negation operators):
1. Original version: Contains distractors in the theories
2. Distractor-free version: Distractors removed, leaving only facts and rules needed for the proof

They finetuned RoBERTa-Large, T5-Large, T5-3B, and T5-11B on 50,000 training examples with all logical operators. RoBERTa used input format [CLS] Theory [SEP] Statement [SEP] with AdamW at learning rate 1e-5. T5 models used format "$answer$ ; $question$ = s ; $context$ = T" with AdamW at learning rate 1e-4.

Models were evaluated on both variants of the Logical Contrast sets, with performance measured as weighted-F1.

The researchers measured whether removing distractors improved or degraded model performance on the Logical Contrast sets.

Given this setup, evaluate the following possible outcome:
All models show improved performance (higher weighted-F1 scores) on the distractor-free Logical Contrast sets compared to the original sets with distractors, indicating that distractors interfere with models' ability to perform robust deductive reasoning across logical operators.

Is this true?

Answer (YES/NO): NO